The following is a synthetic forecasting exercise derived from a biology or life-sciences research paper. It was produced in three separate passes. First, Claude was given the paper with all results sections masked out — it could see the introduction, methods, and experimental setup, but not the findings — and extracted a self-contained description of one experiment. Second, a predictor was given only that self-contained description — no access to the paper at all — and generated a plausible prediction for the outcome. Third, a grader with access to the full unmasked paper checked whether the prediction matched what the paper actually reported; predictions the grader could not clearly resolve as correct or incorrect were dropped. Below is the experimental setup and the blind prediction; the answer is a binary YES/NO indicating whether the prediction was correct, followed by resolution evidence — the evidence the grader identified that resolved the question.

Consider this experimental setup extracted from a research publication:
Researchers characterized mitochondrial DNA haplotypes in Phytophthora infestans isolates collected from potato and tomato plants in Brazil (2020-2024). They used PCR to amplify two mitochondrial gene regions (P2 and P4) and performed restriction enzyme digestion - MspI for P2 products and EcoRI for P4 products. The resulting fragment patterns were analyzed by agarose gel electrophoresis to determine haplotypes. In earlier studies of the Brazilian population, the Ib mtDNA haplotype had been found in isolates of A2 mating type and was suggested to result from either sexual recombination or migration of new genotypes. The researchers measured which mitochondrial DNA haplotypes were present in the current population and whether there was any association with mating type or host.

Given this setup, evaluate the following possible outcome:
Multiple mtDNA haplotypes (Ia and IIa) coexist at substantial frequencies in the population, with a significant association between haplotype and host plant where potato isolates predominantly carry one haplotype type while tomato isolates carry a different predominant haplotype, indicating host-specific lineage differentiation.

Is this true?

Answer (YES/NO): NO